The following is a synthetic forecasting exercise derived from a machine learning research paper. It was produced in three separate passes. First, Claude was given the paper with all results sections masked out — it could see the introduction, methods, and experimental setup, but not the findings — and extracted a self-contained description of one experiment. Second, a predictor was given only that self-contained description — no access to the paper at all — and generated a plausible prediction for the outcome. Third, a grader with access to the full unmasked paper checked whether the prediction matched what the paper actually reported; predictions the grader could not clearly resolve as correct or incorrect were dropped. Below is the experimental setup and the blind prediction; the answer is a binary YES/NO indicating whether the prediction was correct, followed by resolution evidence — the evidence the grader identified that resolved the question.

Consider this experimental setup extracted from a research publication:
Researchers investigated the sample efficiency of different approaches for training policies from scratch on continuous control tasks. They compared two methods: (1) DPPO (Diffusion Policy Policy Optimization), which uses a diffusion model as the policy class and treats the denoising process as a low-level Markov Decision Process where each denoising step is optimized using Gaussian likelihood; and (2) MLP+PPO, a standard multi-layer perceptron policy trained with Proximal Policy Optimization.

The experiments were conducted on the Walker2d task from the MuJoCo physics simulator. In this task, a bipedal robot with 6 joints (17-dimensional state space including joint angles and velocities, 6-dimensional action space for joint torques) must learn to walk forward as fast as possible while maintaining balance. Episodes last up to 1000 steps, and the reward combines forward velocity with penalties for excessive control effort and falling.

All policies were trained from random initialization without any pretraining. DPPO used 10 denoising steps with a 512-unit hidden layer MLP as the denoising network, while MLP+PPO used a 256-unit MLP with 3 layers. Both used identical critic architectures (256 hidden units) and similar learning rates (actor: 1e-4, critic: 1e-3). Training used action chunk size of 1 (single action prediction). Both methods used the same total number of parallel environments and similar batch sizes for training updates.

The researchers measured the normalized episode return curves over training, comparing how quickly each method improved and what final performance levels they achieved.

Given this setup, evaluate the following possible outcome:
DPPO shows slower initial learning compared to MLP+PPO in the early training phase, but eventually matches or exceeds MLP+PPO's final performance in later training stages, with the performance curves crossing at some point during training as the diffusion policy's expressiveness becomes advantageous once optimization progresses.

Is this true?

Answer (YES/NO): NO